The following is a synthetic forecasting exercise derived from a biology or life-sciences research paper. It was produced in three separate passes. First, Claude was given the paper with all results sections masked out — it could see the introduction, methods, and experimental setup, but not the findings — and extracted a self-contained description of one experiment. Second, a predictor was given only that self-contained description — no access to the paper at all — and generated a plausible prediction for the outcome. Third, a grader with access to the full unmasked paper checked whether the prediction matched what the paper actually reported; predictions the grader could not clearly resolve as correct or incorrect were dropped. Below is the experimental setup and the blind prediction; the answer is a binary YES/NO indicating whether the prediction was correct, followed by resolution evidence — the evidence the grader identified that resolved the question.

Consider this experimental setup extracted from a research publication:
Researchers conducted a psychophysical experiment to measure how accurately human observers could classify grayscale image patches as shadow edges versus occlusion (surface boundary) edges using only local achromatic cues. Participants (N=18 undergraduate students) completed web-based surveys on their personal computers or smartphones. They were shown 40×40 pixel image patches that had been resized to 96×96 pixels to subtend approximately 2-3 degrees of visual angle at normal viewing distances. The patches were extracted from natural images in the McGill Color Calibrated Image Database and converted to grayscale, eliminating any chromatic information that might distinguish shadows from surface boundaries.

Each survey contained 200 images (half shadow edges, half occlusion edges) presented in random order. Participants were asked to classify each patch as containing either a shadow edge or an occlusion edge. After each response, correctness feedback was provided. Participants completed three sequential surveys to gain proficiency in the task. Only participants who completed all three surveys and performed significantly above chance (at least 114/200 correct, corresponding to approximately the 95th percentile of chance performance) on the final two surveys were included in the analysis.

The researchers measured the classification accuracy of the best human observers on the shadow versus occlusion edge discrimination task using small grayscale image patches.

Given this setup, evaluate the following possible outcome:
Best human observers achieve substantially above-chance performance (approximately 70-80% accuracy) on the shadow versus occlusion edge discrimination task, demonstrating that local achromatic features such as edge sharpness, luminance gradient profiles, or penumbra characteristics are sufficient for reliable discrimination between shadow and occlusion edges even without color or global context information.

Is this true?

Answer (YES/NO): YES